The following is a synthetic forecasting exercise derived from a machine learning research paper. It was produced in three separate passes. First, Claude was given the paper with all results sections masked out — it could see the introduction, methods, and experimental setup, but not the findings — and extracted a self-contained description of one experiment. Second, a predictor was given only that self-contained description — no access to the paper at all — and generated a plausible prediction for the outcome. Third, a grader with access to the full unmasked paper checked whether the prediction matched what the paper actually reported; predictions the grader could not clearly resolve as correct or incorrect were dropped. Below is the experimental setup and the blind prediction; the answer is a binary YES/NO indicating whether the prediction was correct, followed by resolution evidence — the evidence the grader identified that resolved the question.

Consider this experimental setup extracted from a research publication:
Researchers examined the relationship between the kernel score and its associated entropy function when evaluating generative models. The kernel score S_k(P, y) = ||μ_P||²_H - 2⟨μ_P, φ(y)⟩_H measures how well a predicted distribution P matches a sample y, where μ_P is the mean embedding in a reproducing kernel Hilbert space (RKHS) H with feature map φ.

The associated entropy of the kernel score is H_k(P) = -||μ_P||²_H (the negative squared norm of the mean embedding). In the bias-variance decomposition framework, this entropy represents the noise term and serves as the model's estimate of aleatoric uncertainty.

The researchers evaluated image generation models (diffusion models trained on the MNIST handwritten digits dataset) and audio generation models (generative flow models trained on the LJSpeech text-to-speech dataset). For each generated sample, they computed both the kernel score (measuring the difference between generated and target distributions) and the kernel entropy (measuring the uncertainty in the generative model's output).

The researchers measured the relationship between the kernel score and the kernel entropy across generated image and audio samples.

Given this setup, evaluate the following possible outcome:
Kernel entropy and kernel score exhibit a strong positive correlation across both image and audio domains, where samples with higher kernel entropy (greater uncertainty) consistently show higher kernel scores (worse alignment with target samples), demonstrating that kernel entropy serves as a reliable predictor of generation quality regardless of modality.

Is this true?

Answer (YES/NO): NO